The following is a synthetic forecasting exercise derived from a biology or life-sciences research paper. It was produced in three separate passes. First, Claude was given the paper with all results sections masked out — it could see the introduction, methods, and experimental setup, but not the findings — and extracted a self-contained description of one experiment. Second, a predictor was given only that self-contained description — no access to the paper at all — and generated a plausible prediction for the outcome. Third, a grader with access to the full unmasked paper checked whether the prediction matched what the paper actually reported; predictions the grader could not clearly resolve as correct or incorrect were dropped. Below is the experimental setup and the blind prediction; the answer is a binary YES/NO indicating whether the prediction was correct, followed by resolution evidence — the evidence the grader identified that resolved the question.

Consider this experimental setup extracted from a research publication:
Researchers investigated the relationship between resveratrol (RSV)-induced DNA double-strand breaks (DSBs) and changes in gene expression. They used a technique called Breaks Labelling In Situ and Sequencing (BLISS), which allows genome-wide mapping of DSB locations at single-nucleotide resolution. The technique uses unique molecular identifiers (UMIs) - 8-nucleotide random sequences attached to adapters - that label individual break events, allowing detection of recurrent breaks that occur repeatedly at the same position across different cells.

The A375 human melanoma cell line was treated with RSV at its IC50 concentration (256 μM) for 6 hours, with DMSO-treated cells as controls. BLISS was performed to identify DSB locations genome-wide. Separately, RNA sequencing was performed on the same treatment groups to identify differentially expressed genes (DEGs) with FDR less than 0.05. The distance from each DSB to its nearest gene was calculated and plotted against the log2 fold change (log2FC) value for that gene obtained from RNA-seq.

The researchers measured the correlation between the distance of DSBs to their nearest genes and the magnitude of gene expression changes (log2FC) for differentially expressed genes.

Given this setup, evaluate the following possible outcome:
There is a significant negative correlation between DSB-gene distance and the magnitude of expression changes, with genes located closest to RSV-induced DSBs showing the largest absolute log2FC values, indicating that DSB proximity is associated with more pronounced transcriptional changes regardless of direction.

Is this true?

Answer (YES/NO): YES